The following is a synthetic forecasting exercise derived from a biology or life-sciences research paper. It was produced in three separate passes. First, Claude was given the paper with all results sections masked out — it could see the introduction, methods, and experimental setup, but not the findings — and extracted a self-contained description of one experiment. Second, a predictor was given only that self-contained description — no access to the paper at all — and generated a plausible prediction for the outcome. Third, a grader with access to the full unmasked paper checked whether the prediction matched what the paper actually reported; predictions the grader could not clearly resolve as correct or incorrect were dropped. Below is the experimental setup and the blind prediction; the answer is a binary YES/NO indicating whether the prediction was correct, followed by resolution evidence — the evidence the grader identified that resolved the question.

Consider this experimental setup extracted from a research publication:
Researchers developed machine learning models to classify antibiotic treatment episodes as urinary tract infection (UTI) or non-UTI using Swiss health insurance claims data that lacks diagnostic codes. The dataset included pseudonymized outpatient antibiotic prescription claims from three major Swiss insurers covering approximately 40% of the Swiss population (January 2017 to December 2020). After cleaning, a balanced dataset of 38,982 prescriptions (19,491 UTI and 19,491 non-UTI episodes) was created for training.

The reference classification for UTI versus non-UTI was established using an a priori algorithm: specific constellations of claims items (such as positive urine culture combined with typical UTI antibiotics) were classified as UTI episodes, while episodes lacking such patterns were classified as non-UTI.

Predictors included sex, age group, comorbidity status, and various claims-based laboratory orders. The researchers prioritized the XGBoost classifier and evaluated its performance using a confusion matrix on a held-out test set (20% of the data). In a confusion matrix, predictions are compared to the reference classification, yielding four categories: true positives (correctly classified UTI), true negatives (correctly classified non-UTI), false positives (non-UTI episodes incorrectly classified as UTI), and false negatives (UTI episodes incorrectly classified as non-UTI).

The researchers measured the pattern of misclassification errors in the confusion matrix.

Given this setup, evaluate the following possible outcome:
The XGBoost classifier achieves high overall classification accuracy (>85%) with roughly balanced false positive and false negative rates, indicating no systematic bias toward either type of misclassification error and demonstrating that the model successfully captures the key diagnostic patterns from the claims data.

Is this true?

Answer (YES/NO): NO